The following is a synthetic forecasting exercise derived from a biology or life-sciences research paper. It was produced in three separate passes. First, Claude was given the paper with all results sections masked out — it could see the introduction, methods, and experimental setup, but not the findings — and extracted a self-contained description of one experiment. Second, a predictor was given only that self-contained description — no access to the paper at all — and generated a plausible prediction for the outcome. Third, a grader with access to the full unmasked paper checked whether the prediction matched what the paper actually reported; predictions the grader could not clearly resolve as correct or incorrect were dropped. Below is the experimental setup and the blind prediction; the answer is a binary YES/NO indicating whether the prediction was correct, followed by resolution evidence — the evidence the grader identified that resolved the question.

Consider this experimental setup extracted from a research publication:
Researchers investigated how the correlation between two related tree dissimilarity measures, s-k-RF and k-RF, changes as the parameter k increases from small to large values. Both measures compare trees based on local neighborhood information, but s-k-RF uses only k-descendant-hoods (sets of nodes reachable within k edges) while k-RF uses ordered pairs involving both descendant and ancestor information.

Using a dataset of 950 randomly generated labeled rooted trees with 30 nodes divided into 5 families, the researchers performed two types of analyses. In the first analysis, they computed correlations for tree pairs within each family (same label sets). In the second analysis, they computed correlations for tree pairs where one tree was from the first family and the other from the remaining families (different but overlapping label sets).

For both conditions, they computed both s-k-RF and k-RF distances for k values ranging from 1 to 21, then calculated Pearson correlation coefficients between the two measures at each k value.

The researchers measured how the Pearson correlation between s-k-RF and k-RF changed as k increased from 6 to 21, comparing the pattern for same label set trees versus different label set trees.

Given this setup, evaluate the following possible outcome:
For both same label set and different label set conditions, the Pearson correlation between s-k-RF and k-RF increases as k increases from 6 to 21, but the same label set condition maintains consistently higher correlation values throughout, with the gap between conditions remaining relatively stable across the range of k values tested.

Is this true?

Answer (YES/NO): NO